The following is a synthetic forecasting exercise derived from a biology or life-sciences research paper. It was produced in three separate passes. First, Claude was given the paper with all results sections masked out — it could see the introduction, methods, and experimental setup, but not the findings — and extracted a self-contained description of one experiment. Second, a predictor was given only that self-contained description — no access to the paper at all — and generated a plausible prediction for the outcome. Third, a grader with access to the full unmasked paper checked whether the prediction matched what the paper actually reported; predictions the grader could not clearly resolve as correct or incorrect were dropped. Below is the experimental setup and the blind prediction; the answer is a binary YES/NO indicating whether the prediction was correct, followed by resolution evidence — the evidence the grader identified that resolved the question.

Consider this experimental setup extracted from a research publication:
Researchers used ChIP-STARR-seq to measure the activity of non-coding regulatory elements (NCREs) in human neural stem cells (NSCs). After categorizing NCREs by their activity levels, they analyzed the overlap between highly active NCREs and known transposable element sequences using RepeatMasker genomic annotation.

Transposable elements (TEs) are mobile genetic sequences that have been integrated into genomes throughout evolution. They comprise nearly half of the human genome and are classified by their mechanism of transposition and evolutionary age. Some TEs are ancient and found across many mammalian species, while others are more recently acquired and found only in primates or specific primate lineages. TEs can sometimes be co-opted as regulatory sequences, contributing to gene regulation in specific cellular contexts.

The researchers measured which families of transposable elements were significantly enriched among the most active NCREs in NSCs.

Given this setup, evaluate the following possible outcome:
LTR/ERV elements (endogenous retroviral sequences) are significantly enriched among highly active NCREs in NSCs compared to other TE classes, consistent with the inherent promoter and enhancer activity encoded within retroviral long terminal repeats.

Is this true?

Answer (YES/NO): YES